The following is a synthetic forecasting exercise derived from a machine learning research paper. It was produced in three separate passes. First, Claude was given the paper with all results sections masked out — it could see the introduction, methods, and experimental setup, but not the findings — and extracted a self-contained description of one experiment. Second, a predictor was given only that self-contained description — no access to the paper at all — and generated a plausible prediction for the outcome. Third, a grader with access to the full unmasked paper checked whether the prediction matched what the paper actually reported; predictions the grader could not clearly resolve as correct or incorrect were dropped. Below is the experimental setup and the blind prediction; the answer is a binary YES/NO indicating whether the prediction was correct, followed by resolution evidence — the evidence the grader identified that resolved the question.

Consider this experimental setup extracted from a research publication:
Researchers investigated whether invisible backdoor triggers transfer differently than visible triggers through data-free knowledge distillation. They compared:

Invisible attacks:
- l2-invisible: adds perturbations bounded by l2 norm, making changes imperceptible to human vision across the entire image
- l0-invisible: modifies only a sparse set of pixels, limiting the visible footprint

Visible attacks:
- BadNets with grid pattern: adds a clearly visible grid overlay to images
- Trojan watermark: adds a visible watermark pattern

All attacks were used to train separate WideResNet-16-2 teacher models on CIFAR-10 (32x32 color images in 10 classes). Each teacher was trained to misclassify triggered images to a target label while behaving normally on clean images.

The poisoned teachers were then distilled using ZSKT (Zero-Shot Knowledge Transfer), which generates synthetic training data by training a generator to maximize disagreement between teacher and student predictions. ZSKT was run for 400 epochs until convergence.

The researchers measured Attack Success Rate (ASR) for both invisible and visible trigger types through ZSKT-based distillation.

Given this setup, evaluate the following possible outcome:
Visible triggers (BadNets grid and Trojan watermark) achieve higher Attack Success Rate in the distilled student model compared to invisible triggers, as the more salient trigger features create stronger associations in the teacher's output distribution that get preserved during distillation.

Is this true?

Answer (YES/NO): YES